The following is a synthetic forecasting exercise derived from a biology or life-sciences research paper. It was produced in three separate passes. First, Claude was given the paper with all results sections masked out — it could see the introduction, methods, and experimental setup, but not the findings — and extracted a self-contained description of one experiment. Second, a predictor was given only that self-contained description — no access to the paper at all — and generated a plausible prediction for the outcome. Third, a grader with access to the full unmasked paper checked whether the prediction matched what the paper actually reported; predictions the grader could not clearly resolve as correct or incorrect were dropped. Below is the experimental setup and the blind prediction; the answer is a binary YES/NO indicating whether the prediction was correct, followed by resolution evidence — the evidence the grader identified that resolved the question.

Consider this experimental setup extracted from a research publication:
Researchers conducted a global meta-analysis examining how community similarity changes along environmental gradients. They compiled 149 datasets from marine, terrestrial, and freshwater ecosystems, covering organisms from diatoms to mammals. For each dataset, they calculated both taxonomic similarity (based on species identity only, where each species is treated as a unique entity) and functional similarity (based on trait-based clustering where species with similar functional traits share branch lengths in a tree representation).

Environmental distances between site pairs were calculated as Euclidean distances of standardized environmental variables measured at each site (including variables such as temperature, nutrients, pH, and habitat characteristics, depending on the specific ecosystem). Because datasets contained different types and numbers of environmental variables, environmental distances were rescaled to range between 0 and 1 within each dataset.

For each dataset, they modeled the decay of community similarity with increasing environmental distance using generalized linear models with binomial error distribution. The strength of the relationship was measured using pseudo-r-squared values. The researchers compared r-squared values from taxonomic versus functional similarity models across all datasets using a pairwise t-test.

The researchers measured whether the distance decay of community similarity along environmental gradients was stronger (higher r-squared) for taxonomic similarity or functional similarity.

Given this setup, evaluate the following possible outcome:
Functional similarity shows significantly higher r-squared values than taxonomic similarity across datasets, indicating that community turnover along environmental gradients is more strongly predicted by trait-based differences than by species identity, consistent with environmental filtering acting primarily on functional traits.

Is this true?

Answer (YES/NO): NO